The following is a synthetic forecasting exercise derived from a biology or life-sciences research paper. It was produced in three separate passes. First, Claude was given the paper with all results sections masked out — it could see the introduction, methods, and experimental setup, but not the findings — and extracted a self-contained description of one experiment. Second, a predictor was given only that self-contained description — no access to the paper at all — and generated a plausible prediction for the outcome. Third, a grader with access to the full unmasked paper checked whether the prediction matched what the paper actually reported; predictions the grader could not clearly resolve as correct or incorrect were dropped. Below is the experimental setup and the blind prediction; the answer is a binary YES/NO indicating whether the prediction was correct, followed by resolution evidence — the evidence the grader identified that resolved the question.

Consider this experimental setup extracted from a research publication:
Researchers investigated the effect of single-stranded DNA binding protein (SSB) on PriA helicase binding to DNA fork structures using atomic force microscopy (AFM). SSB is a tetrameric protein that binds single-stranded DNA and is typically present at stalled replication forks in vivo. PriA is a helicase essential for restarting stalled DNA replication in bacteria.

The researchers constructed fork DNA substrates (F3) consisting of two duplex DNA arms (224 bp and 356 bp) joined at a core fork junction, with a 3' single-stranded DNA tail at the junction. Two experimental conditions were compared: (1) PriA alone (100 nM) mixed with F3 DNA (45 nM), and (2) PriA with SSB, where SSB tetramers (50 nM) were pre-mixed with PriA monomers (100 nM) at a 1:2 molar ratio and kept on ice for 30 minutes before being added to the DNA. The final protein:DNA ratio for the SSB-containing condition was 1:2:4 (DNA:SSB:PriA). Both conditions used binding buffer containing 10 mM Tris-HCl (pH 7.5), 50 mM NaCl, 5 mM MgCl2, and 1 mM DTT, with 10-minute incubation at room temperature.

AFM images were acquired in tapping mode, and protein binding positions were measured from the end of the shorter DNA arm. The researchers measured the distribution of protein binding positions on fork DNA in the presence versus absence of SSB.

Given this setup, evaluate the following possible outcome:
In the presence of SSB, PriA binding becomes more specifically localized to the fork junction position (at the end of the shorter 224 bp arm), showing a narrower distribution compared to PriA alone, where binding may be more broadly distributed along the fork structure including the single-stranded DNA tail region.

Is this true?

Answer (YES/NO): NO